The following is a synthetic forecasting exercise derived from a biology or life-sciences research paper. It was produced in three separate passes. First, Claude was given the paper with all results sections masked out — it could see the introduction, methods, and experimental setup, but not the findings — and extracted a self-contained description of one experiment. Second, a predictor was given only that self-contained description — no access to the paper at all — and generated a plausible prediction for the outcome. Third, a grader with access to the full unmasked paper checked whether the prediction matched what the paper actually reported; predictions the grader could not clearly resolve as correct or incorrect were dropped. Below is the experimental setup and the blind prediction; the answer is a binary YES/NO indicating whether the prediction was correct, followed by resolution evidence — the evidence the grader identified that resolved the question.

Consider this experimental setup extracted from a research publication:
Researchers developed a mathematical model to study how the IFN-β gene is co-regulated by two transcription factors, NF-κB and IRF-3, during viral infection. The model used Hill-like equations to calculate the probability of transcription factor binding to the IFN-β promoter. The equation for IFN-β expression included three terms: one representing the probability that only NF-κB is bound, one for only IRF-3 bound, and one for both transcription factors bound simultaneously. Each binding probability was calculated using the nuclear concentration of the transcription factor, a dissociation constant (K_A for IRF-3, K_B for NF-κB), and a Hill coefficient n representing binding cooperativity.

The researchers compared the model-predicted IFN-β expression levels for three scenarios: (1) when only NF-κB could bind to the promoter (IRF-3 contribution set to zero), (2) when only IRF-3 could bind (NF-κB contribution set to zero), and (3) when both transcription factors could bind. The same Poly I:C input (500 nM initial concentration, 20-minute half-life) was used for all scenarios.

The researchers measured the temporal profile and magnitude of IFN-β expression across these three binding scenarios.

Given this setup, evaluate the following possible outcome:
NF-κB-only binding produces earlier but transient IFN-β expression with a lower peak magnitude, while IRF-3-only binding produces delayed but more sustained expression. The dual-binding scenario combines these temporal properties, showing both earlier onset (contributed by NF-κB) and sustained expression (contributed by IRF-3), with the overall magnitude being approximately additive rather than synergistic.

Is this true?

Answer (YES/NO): NO